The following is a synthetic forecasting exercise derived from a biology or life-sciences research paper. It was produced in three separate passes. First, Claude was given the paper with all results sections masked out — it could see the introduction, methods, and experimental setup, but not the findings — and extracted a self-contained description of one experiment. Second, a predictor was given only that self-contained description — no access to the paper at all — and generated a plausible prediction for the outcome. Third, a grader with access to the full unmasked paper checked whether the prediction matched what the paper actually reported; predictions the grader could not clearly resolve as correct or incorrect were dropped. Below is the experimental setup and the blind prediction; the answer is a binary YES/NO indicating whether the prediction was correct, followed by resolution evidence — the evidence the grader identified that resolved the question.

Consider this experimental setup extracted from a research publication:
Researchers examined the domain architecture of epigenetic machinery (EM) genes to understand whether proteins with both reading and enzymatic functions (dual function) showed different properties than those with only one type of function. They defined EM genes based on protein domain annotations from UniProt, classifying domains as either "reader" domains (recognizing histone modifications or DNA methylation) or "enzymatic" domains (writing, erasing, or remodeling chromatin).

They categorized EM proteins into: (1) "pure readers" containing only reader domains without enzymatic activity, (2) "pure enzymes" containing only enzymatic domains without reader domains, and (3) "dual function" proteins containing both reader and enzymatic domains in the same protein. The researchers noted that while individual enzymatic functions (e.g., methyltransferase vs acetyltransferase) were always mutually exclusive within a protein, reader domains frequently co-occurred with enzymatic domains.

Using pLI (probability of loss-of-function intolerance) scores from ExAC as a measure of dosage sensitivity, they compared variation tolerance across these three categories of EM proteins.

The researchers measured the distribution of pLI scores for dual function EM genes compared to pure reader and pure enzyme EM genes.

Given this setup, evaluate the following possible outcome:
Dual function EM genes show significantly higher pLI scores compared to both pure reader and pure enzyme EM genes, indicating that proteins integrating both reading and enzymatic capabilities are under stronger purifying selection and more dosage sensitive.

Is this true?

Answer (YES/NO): YES